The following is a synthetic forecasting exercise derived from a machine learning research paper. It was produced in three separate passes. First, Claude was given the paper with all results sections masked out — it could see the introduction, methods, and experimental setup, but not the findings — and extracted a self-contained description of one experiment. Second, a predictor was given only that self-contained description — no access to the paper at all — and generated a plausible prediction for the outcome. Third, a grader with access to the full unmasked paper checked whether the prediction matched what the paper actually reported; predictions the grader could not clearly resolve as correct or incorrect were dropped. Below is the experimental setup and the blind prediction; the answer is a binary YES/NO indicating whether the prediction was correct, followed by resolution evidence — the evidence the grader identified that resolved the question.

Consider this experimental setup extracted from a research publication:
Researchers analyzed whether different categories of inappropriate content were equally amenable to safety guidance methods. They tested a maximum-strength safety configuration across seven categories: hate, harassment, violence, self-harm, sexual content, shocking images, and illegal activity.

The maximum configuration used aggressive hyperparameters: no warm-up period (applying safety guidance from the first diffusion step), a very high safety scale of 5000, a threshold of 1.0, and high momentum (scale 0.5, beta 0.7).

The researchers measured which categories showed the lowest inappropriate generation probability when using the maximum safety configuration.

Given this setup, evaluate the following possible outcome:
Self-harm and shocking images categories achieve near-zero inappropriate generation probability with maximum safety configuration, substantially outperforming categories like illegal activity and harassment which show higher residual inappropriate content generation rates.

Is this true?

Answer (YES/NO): NO